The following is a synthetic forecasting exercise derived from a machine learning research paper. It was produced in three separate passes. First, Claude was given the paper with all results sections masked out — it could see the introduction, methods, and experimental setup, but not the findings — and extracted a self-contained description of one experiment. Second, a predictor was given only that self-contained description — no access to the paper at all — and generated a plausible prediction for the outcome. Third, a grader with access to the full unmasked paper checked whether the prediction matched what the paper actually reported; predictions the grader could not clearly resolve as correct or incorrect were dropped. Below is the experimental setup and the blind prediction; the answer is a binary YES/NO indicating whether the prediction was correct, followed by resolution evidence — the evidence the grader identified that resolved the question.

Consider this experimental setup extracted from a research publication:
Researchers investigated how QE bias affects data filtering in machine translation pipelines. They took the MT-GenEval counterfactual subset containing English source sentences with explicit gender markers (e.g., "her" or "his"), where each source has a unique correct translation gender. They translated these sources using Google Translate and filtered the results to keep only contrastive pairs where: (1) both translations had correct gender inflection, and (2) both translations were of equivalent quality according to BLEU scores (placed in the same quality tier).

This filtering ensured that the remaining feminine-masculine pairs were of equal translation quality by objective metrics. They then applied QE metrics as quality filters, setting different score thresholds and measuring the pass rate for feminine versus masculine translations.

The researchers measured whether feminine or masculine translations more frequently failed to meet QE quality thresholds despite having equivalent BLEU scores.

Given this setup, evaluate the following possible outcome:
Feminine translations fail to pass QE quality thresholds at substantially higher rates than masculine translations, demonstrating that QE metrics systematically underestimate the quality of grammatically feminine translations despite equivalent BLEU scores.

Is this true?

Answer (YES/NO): YES